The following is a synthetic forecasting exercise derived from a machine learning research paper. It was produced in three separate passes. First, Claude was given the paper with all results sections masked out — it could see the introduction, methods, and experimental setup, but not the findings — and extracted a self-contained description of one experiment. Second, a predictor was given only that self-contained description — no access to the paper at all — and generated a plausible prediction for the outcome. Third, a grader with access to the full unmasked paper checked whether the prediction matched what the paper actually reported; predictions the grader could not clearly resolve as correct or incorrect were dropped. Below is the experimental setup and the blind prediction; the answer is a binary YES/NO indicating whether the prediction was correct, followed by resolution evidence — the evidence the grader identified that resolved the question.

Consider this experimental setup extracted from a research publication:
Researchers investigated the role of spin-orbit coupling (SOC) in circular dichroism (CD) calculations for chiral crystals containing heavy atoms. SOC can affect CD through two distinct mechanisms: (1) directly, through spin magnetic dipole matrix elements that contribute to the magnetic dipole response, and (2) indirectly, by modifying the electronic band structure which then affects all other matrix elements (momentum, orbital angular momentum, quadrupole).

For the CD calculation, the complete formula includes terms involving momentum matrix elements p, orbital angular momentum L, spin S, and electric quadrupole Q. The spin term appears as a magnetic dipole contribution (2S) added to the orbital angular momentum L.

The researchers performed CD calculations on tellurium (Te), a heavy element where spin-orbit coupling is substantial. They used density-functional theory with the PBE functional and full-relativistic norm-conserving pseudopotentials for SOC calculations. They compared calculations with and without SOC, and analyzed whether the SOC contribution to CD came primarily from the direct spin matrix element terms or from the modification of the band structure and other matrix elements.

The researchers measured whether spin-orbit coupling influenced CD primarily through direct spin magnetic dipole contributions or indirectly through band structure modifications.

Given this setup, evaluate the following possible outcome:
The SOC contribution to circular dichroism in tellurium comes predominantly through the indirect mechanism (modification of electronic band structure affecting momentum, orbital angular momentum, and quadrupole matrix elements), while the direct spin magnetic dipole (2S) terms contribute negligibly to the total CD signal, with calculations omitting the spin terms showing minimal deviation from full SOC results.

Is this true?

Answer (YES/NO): YES